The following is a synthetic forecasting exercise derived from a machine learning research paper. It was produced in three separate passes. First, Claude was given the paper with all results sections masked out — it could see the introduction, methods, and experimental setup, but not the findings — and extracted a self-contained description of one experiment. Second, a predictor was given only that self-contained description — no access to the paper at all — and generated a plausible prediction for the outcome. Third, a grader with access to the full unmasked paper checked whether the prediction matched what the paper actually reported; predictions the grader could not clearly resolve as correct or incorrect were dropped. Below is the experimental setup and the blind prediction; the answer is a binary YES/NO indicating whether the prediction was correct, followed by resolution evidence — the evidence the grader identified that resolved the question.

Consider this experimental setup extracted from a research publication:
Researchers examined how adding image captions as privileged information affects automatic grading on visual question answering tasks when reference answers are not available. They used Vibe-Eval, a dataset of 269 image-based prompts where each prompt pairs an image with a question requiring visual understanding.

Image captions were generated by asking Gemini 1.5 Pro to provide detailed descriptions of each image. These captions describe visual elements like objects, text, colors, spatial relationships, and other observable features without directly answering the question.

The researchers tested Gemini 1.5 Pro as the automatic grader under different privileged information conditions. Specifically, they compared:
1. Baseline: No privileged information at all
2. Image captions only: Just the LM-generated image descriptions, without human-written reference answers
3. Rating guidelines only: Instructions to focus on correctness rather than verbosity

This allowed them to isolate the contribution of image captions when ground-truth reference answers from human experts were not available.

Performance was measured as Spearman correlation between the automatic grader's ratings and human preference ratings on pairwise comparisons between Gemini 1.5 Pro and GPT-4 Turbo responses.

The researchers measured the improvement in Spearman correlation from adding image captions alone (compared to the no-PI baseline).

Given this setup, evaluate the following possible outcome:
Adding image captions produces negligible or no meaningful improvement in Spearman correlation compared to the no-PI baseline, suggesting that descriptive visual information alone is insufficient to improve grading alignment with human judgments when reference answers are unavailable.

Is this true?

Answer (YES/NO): NO